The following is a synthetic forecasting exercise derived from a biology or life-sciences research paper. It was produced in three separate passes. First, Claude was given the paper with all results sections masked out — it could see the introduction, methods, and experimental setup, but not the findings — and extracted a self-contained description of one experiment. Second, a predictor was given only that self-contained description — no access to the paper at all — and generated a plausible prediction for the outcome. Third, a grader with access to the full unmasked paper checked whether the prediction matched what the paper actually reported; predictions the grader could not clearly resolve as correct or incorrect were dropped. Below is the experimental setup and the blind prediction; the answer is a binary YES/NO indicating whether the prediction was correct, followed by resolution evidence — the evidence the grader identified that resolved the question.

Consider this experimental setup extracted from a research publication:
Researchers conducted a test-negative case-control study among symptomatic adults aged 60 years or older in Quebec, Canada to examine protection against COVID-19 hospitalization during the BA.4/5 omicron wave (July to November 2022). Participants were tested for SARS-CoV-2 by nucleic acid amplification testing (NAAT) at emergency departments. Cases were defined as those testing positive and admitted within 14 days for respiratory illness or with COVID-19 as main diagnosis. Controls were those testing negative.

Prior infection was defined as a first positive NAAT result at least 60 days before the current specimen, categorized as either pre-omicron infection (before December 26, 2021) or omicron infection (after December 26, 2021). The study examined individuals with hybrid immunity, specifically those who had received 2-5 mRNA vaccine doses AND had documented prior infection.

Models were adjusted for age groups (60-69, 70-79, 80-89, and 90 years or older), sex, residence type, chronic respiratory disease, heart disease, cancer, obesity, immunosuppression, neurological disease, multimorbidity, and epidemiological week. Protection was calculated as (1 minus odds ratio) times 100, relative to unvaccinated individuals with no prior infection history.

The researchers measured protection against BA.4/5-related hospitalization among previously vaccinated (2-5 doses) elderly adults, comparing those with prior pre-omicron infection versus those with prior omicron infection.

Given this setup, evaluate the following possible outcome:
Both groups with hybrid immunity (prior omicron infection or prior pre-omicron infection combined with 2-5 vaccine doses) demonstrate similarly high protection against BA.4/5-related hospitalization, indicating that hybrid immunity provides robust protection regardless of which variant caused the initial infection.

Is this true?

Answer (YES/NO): YES